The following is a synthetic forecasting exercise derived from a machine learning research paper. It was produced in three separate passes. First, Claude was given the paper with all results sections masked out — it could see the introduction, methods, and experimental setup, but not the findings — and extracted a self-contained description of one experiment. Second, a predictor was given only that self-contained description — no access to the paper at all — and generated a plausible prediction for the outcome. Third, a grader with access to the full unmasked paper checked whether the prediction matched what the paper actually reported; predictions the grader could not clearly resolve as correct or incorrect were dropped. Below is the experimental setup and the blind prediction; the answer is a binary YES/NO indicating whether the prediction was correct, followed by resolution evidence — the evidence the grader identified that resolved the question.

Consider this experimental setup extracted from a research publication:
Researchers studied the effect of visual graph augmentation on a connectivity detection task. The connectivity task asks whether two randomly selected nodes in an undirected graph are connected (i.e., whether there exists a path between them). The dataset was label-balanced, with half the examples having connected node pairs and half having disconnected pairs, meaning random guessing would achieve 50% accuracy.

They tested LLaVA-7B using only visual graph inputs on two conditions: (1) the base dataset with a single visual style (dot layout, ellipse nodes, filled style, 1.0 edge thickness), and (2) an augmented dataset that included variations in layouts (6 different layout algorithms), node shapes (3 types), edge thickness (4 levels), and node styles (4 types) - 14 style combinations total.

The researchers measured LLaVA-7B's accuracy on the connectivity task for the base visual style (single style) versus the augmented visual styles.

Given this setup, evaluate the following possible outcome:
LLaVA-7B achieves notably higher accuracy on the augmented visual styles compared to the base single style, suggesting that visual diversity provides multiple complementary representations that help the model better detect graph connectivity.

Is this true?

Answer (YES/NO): NO